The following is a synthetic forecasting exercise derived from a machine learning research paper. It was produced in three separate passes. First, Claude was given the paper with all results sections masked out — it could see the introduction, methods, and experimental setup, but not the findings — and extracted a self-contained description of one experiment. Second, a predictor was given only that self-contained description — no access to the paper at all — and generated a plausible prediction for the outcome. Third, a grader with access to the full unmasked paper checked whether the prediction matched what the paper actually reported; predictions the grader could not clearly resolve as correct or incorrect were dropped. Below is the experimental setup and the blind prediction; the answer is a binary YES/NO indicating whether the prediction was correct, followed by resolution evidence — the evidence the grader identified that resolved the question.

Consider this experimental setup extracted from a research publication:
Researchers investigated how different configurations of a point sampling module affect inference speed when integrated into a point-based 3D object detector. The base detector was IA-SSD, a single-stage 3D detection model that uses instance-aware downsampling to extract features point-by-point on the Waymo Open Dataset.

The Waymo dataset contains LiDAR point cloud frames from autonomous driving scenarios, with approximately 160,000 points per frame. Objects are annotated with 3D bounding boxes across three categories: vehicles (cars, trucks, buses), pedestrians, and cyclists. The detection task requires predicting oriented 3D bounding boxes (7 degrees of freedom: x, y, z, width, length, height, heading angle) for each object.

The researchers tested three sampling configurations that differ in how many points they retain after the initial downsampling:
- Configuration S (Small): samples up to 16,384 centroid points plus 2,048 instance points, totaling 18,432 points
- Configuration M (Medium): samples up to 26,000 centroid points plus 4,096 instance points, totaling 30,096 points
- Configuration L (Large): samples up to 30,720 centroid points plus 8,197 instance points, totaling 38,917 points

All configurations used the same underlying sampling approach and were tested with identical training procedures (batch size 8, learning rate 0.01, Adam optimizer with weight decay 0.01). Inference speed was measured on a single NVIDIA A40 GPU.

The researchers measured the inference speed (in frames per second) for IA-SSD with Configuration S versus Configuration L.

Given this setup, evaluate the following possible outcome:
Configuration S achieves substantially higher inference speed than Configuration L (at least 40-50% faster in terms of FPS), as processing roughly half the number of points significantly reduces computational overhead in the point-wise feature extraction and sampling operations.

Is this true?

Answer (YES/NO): YES